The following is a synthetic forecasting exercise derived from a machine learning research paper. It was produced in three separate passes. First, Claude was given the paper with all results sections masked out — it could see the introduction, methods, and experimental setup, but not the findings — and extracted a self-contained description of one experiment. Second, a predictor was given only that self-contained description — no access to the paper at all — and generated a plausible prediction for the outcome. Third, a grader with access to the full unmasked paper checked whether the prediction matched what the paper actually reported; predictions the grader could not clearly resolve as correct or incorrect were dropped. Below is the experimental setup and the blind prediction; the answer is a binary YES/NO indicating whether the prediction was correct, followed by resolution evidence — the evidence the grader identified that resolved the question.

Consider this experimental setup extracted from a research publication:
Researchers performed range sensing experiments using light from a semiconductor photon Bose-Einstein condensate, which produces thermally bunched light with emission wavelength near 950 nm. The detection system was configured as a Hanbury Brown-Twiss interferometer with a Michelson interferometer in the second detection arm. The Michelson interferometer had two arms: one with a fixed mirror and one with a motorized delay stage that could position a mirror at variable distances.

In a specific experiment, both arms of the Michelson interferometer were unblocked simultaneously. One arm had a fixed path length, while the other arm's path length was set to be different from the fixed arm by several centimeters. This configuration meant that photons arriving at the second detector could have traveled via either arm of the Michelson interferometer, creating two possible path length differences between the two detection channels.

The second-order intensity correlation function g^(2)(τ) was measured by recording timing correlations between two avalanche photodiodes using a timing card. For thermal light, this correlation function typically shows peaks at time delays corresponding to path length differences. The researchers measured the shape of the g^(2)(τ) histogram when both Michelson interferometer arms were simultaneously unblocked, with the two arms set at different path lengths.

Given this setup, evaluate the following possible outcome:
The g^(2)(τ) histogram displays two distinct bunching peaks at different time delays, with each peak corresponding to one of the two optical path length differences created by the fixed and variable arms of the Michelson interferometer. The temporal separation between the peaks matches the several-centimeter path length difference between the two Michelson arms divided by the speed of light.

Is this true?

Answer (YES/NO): NO